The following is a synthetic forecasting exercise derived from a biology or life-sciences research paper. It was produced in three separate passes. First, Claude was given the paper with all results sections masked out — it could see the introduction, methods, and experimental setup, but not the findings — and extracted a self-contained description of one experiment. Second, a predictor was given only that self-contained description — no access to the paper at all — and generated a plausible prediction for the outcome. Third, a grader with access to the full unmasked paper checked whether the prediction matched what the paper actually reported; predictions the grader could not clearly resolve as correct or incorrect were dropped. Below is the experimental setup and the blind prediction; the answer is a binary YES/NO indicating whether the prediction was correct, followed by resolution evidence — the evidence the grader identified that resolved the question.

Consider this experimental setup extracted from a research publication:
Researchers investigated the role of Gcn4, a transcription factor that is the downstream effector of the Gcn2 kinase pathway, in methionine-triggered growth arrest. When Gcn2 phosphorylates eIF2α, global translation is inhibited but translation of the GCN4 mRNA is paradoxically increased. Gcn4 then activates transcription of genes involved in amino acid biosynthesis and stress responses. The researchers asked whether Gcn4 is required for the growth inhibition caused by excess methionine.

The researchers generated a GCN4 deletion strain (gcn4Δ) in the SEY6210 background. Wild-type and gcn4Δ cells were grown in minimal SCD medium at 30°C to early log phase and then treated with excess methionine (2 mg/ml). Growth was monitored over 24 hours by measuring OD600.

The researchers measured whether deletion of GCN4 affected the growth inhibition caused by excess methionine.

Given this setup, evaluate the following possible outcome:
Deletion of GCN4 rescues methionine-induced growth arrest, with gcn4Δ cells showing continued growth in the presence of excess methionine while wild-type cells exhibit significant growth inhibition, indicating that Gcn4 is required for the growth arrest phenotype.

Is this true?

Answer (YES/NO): YES